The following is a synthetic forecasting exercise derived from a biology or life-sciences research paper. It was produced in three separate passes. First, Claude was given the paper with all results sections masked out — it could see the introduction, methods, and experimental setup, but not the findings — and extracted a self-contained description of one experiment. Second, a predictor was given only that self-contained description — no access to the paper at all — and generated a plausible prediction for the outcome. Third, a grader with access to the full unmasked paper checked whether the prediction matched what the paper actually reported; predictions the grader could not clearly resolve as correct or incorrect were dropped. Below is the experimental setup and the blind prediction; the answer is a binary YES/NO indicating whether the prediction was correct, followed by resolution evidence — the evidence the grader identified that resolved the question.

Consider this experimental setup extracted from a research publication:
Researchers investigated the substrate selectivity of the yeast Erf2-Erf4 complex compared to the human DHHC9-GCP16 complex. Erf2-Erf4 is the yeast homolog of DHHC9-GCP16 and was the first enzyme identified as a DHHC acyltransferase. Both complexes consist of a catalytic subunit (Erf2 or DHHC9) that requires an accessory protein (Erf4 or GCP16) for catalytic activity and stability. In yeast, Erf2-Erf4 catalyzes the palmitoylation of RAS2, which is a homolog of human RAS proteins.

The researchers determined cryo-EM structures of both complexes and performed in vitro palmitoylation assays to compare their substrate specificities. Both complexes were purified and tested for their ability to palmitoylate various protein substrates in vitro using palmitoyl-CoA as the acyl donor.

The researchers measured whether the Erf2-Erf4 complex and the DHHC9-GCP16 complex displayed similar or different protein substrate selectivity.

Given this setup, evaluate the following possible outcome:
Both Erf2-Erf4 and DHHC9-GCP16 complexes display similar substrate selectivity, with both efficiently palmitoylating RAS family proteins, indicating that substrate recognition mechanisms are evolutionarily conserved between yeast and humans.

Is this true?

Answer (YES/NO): NO